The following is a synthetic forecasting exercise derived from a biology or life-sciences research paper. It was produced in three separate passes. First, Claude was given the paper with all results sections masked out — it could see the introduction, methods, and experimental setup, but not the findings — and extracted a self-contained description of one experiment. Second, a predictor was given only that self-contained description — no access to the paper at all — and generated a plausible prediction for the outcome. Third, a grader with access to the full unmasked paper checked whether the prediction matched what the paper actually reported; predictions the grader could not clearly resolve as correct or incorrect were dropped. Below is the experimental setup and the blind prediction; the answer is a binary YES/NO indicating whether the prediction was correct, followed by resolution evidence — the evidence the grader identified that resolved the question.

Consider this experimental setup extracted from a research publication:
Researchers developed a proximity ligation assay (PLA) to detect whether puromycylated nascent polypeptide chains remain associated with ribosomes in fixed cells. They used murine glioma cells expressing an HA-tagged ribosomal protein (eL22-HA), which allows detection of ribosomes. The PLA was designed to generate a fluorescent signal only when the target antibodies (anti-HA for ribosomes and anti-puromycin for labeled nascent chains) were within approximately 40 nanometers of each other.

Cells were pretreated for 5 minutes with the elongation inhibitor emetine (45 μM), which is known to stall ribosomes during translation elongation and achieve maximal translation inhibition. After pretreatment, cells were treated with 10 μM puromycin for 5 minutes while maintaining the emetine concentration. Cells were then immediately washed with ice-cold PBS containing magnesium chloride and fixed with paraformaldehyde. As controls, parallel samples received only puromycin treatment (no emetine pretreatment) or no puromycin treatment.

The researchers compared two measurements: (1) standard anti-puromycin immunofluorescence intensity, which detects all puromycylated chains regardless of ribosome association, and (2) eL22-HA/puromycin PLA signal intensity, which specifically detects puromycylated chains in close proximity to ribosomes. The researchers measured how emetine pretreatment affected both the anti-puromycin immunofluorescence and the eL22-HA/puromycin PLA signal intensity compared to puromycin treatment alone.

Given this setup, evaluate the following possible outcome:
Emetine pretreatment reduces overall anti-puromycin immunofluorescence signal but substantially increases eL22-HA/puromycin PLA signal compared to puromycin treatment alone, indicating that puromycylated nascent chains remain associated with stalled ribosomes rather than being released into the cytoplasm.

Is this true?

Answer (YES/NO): NO